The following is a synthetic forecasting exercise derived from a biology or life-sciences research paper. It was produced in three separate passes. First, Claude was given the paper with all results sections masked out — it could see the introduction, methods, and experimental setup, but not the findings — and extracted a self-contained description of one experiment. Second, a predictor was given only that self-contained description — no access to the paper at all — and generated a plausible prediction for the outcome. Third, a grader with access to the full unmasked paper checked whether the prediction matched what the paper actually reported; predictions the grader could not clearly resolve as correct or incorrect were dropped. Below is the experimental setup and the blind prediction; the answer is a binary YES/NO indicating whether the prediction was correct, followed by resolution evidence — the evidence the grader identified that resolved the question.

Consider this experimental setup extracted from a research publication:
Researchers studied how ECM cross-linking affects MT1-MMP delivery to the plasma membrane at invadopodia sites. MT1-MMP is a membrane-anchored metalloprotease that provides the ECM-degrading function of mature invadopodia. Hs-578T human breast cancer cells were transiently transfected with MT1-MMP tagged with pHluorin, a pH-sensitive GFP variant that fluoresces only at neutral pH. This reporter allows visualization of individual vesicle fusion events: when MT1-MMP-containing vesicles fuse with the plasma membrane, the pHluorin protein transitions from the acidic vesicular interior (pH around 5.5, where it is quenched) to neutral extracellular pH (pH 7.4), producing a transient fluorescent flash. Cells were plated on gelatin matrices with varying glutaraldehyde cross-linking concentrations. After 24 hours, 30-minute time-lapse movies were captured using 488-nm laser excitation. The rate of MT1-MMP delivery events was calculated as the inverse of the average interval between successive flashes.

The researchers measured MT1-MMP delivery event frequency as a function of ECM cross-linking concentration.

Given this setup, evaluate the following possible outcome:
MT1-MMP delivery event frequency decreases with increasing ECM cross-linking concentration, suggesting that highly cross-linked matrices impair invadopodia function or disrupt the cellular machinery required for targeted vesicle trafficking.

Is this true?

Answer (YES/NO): NO